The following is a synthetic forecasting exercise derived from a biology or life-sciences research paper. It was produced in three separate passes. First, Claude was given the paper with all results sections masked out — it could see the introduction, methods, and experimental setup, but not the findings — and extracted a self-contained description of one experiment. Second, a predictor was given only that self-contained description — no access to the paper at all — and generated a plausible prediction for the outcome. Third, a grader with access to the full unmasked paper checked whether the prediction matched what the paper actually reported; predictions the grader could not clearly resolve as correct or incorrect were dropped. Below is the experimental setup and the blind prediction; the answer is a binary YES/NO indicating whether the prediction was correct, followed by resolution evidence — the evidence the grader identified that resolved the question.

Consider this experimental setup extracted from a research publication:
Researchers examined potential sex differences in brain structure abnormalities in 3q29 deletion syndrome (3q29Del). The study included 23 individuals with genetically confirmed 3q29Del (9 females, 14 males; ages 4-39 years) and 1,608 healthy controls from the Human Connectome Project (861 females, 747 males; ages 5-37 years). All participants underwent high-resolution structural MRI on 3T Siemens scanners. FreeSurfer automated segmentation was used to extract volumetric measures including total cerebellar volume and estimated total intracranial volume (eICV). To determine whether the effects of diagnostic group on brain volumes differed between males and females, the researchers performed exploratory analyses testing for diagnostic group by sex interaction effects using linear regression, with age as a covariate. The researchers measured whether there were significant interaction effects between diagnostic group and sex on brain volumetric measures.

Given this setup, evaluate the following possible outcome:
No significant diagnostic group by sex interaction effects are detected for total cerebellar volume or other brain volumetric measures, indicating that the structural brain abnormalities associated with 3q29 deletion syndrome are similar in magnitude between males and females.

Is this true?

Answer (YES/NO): NO